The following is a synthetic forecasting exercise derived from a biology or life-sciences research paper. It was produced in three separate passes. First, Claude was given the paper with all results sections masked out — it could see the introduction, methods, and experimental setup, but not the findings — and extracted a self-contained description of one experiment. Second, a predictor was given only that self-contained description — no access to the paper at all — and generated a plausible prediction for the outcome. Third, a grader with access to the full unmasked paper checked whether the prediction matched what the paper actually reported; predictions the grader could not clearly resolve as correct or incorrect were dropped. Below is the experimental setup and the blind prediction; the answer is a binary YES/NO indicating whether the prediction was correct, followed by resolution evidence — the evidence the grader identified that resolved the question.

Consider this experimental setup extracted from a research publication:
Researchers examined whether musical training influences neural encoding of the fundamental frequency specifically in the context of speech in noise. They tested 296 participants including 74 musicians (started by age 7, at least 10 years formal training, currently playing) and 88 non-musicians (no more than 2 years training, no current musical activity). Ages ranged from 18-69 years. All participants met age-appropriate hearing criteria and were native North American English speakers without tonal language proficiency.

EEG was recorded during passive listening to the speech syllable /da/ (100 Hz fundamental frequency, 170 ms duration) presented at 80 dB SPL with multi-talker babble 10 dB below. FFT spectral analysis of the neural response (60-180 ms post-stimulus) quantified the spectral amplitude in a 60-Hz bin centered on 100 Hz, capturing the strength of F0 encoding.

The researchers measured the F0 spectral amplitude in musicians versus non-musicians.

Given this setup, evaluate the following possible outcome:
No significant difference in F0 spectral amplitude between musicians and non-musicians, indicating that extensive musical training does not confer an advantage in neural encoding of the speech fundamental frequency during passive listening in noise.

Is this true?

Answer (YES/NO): YES